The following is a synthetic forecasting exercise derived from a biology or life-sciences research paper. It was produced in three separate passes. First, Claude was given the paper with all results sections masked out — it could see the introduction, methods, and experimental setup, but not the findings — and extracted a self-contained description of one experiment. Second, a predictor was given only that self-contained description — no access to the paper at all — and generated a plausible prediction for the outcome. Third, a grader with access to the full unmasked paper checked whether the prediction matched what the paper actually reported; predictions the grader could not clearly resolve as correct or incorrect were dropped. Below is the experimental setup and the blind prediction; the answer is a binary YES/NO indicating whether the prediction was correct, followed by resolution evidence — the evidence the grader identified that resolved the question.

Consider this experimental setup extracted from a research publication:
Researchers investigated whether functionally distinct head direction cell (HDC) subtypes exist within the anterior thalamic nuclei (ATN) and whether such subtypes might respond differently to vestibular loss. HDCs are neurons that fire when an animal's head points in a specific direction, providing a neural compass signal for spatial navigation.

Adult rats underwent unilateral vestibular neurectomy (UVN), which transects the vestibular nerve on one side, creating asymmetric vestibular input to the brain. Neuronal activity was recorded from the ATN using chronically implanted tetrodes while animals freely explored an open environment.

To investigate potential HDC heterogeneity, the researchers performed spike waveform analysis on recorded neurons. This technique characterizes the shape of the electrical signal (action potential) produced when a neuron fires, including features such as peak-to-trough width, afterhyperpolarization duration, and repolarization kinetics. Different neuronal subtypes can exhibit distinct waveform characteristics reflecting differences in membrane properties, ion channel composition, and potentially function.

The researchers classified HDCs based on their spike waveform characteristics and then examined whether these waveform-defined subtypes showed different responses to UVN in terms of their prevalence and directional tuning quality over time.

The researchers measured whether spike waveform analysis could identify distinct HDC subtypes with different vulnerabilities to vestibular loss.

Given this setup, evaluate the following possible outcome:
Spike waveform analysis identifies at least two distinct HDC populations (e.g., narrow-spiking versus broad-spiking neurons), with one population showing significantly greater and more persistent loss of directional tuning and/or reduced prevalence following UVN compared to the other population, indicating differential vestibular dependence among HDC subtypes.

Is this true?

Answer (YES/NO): YES